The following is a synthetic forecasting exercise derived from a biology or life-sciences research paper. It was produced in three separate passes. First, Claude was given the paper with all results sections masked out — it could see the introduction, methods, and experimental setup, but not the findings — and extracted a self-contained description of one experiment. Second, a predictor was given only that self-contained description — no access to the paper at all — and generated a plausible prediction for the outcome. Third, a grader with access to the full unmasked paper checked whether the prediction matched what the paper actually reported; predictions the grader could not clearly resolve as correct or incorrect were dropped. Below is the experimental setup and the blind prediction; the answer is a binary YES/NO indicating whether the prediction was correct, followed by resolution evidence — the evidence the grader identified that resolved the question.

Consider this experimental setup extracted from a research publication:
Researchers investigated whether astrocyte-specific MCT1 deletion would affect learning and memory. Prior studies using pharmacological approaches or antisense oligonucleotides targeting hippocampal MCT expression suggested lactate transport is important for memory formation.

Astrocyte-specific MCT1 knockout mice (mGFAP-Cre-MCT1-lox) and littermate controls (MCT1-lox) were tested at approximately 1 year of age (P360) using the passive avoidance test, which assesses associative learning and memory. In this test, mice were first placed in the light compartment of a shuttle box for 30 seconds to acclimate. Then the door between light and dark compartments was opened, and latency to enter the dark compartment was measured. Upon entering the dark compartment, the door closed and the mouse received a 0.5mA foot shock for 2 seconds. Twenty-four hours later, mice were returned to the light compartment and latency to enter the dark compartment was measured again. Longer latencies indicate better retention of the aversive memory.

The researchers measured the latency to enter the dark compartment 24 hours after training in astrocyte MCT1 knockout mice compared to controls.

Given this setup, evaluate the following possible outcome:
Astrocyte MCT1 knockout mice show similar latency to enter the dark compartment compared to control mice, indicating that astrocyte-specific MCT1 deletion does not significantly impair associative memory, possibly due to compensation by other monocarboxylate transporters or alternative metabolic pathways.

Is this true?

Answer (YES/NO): YES